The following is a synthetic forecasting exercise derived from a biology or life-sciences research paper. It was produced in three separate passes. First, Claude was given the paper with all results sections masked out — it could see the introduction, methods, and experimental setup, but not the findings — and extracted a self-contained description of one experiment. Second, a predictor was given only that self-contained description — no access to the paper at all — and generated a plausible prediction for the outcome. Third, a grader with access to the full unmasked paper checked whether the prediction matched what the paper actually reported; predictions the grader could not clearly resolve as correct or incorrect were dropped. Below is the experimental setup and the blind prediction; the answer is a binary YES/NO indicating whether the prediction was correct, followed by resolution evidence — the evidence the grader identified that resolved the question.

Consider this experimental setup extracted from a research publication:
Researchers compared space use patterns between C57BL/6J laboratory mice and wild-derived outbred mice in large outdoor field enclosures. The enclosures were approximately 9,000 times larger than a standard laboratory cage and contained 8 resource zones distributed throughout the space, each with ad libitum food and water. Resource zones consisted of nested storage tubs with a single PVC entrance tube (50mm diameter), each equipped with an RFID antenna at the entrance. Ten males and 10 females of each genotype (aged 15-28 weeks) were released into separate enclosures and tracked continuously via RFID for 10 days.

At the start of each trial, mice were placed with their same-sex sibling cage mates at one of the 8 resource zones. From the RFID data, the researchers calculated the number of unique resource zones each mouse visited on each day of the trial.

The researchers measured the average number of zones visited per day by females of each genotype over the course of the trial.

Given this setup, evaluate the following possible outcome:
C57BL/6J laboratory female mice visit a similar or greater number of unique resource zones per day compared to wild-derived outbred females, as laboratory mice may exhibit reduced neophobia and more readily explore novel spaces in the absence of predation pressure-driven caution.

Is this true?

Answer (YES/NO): YES